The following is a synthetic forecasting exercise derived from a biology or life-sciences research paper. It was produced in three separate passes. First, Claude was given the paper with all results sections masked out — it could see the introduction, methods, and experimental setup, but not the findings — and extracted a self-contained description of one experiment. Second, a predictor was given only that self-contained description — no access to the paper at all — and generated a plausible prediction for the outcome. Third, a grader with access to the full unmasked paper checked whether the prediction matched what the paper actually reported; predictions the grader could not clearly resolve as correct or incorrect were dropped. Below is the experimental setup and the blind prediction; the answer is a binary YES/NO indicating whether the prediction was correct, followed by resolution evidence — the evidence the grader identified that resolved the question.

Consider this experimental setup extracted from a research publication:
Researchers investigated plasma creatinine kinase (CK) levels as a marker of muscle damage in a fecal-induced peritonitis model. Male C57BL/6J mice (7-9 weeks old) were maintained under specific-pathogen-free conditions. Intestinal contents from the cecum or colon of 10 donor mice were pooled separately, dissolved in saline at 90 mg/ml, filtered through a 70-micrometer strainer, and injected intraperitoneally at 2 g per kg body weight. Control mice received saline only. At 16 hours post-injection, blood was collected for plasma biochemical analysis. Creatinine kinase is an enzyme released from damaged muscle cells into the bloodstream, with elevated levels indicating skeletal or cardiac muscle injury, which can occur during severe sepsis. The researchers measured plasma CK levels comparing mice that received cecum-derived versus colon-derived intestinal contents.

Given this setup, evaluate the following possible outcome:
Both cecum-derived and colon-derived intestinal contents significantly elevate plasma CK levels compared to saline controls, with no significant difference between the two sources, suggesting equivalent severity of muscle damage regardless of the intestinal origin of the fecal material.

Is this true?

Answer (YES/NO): NO